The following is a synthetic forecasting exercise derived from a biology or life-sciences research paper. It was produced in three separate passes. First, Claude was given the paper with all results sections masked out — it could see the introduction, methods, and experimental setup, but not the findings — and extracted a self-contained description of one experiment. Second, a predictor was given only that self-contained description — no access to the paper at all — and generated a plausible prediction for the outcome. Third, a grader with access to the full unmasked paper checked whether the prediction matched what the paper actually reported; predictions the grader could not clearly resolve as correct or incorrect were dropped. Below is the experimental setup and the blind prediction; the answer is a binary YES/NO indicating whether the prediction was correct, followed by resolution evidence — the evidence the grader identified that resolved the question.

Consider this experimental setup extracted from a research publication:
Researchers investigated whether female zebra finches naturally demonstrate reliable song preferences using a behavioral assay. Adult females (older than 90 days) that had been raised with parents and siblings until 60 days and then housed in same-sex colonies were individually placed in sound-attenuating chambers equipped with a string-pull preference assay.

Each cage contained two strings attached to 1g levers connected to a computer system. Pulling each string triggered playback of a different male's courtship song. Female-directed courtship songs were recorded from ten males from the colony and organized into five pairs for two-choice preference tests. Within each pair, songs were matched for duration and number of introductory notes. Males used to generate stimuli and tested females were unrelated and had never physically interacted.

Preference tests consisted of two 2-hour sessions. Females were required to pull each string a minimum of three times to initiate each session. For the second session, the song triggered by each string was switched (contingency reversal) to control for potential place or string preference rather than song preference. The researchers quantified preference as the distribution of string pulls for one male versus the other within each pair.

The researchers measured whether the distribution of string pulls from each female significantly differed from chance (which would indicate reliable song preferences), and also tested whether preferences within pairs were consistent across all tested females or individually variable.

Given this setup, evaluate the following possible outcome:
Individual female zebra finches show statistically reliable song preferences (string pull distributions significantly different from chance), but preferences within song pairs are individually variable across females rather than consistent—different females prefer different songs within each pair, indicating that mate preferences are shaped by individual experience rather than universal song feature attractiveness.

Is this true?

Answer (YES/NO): NO